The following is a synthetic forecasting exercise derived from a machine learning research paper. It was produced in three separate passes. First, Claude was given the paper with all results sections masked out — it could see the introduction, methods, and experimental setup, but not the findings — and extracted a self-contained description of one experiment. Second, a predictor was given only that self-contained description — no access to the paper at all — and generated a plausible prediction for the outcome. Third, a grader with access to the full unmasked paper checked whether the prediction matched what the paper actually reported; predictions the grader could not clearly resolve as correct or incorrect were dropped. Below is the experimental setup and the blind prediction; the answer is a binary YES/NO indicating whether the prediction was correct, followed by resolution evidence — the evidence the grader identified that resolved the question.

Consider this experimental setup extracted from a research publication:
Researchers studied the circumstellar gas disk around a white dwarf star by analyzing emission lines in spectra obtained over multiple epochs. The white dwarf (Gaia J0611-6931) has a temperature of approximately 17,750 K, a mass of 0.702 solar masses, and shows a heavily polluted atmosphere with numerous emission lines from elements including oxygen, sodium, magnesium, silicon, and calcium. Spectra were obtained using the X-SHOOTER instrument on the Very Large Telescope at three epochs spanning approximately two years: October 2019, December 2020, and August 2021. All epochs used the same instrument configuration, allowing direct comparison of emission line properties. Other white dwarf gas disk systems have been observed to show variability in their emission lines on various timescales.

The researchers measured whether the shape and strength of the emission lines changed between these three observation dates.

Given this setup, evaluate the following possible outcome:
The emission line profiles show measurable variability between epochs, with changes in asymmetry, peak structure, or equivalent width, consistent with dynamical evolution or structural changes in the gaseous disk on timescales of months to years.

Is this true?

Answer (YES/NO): NO